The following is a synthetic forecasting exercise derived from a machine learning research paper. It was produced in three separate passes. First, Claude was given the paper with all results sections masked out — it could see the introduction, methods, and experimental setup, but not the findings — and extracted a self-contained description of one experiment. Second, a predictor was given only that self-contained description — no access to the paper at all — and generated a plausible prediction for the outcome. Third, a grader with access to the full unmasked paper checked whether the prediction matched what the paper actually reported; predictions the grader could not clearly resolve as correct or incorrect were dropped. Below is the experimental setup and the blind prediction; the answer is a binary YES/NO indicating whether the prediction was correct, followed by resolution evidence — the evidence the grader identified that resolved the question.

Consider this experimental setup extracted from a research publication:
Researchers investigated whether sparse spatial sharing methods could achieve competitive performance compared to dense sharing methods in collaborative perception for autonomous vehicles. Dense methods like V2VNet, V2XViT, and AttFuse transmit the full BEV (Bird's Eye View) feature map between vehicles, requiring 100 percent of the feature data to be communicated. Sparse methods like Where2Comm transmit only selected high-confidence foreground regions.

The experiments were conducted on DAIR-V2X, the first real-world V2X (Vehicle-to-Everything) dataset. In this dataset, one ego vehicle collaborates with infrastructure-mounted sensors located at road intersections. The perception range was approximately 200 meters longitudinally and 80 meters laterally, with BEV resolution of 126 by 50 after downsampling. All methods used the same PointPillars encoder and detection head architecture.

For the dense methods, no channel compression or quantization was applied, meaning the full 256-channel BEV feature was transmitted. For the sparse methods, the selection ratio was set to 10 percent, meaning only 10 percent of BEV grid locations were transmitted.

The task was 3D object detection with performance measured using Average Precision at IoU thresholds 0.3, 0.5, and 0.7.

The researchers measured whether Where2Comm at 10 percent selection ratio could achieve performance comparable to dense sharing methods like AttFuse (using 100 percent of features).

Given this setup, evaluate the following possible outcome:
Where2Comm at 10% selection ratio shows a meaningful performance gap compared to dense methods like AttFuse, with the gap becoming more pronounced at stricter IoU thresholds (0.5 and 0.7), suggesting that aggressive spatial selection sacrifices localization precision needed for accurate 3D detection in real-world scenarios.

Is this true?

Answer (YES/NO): NO